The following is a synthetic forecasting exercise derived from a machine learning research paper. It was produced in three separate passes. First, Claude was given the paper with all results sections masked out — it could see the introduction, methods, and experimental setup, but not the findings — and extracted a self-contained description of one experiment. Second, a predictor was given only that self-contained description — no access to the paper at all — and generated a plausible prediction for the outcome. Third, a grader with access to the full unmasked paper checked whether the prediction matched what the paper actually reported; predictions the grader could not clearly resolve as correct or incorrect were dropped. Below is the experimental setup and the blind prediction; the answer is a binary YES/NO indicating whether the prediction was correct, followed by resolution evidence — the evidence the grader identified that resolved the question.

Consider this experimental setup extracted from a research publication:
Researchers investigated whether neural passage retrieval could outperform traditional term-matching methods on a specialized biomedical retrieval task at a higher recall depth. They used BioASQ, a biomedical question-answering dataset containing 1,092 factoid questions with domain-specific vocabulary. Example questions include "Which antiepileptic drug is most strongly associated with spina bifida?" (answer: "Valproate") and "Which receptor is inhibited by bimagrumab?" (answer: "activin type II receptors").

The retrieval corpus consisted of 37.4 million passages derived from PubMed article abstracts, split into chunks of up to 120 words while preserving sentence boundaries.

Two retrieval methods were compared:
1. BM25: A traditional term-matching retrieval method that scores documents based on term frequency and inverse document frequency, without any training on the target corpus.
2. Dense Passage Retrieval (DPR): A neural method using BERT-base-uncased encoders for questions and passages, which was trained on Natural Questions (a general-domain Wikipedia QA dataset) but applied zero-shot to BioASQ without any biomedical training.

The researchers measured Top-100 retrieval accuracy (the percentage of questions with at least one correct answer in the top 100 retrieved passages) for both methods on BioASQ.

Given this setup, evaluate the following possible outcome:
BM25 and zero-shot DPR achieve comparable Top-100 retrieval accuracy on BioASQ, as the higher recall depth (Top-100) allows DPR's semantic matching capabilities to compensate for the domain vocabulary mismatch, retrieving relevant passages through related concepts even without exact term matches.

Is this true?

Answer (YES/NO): NO